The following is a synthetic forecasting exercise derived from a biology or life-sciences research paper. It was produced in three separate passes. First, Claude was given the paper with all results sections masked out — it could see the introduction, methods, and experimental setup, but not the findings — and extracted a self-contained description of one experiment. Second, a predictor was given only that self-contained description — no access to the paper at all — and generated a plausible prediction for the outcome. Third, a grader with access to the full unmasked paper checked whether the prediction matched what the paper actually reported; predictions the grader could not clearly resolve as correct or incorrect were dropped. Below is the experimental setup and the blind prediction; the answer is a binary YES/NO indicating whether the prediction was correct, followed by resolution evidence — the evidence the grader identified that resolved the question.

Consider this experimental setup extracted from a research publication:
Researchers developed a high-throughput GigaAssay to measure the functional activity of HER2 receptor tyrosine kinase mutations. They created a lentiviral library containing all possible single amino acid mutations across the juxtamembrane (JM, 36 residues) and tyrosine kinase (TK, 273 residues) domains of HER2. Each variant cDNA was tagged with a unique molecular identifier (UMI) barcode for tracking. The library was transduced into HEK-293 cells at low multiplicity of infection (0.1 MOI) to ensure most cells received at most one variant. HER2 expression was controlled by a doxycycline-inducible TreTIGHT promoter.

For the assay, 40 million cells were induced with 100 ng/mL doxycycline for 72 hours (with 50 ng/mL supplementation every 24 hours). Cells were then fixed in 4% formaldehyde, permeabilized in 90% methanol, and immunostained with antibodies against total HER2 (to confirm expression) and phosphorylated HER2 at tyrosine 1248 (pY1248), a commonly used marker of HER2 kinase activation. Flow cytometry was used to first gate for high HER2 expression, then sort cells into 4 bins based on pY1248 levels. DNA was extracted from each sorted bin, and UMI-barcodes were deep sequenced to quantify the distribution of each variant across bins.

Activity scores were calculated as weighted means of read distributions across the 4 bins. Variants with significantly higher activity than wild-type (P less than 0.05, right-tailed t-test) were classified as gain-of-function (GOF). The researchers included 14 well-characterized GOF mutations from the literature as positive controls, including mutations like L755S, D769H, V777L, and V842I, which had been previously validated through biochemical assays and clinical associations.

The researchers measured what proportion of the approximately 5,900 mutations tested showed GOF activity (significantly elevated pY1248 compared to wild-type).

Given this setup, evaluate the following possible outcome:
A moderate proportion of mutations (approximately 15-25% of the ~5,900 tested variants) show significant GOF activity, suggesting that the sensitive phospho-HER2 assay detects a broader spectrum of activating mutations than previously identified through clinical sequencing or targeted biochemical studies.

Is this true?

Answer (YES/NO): NO